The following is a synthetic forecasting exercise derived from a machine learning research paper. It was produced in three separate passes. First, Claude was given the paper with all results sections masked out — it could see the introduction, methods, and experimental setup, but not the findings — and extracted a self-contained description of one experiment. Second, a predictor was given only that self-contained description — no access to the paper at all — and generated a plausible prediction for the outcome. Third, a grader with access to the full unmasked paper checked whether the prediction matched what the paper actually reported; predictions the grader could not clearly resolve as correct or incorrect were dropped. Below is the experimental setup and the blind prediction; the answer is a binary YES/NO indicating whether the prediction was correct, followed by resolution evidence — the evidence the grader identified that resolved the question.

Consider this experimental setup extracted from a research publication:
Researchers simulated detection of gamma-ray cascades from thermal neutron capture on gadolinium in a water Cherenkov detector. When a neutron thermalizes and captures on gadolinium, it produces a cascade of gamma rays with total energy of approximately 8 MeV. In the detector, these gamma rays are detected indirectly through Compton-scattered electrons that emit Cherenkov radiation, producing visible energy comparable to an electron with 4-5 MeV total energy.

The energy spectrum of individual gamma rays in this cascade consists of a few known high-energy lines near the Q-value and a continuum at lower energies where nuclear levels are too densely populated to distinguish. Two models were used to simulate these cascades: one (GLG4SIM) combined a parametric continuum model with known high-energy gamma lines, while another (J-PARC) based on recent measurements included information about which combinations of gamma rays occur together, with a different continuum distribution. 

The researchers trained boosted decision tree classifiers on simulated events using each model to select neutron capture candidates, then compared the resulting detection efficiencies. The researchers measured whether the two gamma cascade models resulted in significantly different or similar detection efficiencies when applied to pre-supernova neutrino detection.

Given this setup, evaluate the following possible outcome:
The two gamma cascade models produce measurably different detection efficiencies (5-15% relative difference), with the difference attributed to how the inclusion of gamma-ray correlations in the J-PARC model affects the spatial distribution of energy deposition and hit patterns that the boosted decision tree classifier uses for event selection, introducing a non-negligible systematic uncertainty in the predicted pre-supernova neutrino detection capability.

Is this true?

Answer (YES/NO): NO